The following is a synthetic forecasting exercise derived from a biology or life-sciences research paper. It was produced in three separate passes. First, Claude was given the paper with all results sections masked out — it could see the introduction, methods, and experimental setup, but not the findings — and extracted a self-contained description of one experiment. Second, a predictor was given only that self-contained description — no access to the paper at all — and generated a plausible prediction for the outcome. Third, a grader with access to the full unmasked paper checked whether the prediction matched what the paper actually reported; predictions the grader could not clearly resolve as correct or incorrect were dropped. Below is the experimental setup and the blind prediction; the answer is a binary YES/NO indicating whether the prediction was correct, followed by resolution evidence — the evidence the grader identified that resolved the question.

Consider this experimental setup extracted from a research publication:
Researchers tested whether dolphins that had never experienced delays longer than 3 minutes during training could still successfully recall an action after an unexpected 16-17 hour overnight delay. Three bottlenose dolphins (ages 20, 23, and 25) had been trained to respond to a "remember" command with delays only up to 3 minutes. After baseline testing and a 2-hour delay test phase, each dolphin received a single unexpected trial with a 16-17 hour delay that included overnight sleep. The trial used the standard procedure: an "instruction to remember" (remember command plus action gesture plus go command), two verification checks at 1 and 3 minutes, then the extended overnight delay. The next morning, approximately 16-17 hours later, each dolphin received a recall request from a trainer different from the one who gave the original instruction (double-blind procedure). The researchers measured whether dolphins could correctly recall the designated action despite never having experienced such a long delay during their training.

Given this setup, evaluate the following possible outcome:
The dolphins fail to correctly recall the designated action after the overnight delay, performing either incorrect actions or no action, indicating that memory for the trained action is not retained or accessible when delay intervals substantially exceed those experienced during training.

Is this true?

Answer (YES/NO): NO